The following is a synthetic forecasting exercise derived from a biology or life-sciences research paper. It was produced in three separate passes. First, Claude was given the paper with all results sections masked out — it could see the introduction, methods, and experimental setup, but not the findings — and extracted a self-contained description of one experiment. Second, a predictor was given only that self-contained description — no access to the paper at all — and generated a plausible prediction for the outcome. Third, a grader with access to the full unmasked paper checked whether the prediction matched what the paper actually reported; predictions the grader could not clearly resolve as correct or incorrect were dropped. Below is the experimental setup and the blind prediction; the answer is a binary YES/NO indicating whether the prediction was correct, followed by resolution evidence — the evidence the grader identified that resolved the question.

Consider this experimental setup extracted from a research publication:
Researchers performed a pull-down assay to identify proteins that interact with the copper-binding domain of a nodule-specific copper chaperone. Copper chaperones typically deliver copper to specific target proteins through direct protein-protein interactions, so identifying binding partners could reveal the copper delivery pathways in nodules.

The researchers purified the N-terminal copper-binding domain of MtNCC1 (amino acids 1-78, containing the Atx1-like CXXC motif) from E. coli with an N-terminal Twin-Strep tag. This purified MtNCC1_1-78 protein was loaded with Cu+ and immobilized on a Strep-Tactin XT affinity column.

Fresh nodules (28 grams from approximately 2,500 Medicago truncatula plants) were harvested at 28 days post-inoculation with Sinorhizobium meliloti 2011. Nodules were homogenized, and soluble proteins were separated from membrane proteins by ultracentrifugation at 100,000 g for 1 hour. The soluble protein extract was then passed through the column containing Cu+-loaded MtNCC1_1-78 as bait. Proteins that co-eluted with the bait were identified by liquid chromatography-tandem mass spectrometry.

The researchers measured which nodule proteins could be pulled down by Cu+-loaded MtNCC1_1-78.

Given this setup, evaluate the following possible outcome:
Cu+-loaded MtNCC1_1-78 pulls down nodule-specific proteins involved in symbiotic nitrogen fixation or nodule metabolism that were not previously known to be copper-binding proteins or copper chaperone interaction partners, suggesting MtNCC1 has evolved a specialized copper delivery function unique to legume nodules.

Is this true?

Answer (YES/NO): NO